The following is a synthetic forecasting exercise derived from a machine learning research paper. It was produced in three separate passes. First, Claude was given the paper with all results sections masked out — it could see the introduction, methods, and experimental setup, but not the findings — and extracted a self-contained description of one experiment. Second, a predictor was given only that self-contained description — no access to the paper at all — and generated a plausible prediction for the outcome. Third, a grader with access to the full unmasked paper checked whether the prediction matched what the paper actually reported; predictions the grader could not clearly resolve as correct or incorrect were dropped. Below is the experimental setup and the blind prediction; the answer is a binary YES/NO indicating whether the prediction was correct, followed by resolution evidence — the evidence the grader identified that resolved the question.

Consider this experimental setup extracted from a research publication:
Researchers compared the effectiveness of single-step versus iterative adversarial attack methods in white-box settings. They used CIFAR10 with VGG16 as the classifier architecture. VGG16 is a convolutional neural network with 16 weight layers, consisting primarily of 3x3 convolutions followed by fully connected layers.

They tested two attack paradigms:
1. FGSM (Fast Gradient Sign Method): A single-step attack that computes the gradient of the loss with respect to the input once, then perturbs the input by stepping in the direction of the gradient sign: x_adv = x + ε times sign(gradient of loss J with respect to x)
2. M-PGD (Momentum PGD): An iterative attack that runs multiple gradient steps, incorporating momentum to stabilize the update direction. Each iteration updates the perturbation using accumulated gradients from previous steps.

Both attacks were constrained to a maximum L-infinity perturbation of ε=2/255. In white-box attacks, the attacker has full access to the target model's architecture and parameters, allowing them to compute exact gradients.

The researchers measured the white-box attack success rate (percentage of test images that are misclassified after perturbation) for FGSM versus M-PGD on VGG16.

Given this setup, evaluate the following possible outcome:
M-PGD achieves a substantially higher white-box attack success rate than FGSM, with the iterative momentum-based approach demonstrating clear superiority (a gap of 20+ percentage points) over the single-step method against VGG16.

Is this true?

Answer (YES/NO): YES